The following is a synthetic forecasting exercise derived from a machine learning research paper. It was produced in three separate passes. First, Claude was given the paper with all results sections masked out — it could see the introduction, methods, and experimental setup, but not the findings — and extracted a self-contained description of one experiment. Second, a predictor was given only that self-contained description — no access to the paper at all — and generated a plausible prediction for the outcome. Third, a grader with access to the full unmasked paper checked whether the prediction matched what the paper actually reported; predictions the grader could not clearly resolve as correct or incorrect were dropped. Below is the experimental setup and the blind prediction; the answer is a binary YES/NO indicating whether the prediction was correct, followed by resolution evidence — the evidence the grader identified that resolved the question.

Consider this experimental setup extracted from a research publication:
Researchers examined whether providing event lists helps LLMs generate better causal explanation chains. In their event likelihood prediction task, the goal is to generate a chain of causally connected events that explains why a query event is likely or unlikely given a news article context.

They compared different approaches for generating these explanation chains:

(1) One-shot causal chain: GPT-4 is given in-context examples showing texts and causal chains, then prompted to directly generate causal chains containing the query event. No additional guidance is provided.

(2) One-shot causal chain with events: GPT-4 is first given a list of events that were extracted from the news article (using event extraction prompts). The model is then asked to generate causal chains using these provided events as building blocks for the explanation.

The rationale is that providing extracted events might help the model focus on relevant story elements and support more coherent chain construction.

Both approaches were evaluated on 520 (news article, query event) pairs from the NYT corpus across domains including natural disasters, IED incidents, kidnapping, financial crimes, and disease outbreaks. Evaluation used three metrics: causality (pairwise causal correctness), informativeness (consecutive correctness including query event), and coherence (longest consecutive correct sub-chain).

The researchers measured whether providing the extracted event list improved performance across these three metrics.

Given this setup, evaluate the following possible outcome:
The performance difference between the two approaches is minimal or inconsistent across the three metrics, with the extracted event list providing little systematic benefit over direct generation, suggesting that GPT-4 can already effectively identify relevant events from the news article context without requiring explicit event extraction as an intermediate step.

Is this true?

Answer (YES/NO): NO